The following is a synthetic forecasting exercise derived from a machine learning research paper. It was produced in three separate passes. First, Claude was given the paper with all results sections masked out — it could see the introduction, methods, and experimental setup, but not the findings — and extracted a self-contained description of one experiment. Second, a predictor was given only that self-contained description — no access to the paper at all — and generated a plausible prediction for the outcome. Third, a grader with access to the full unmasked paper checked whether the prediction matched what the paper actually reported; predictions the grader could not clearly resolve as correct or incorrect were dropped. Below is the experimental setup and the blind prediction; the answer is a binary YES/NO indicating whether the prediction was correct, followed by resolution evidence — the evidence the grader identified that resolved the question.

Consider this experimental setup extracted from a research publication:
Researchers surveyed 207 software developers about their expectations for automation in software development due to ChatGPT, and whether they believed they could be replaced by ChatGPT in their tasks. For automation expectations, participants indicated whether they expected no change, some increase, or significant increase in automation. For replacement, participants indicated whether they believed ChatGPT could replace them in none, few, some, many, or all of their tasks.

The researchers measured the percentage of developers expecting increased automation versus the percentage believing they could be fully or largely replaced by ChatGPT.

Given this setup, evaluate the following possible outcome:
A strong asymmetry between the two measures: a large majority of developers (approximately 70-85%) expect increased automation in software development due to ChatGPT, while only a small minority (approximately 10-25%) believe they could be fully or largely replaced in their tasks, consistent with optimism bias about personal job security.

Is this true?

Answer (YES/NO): NO